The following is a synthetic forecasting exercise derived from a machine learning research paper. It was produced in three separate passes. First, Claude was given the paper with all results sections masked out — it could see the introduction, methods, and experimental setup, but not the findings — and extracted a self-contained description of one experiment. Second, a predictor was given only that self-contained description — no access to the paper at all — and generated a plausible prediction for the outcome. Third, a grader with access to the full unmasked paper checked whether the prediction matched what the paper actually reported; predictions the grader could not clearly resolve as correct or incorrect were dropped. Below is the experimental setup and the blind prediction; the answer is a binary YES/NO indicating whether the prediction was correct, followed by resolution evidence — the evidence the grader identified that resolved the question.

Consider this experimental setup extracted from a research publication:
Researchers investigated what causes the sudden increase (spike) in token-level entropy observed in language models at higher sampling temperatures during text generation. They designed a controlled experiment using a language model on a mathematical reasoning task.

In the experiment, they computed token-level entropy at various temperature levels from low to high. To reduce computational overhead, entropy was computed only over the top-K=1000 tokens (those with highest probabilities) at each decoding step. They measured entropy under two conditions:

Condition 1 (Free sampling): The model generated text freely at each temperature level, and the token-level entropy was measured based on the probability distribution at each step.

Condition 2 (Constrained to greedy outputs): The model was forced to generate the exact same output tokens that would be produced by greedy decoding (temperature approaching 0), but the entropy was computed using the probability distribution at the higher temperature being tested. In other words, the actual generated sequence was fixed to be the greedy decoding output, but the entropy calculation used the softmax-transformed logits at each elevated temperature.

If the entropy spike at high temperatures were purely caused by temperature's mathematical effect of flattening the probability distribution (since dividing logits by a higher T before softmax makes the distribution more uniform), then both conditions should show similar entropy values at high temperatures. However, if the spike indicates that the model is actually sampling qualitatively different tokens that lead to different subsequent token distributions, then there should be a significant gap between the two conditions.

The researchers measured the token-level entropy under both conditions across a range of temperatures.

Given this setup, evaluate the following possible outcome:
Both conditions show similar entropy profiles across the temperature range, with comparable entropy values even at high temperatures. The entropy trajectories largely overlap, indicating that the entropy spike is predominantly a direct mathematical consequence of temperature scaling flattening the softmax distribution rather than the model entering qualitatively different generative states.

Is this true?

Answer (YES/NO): NO